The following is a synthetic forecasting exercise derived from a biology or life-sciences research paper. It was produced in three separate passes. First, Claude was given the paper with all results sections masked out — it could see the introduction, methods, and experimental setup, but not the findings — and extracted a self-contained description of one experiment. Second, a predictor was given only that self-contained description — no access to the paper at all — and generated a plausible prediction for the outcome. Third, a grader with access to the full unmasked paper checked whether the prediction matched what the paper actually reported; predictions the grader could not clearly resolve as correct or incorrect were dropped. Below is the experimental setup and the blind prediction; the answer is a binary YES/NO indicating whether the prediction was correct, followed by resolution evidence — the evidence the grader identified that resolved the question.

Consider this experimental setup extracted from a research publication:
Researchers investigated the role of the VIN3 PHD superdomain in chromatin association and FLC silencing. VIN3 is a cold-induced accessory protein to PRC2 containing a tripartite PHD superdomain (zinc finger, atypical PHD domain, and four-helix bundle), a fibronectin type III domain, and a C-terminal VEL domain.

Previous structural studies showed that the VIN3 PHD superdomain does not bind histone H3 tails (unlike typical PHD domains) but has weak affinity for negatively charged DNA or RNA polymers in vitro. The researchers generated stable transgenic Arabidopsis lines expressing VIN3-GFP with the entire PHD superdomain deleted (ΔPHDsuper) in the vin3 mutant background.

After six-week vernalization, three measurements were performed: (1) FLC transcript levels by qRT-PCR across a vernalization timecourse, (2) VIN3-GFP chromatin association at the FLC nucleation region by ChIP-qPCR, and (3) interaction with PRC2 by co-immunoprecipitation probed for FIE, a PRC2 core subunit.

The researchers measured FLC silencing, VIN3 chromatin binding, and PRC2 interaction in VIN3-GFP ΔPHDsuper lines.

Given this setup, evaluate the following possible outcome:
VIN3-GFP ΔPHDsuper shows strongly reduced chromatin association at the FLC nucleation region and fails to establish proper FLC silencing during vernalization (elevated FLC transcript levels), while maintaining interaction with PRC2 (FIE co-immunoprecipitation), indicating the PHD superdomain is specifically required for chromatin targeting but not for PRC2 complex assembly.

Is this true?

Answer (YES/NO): YES